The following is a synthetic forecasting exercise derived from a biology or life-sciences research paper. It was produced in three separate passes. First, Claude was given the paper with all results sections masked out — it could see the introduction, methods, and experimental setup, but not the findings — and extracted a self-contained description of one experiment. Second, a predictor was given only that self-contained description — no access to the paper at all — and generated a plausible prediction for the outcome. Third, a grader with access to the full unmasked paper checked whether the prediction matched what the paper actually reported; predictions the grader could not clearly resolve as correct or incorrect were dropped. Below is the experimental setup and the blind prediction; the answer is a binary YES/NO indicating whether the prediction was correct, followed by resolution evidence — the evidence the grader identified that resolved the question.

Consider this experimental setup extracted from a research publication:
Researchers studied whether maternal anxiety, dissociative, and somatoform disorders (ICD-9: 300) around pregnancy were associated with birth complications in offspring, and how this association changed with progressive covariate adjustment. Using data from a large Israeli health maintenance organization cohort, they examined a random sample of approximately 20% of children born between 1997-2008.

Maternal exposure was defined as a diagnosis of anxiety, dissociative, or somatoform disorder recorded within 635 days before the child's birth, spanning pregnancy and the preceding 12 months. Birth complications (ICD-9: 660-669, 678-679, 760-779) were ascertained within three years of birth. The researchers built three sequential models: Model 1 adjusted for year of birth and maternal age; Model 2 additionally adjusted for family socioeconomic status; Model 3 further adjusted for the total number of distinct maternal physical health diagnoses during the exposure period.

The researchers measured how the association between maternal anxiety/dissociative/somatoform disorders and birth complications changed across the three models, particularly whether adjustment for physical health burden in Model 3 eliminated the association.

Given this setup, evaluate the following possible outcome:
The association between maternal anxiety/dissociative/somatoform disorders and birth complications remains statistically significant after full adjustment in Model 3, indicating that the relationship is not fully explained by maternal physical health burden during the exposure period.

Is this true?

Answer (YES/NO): YES